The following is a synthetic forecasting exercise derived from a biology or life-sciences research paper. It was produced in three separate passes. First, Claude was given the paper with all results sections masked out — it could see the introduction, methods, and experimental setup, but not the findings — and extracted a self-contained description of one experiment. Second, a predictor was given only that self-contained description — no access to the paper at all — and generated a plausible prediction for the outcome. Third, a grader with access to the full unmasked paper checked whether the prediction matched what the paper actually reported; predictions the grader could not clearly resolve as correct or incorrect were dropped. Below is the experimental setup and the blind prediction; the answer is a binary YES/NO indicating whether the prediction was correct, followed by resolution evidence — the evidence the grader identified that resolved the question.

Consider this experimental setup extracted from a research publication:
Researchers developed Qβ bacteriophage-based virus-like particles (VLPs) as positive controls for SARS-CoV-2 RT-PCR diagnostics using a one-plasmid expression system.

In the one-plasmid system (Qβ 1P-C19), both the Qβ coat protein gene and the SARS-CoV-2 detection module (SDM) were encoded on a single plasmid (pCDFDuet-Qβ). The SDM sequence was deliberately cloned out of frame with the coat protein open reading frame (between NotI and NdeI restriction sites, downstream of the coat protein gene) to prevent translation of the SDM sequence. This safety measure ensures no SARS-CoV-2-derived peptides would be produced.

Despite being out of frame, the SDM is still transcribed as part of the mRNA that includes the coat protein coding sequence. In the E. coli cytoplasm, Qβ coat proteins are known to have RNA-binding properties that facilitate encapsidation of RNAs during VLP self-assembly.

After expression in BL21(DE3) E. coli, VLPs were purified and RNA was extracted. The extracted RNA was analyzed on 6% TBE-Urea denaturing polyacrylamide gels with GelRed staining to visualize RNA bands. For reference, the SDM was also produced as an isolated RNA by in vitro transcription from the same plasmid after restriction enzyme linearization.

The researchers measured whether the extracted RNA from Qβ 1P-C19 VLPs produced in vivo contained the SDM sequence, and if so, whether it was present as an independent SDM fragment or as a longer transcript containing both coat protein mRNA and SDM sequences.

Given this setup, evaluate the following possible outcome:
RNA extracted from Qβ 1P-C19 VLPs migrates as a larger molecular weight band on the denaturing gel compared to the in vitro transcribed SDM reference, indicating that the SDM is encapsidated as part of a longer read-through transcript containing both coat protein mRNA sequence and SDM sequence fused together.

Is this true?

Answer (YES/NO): NO